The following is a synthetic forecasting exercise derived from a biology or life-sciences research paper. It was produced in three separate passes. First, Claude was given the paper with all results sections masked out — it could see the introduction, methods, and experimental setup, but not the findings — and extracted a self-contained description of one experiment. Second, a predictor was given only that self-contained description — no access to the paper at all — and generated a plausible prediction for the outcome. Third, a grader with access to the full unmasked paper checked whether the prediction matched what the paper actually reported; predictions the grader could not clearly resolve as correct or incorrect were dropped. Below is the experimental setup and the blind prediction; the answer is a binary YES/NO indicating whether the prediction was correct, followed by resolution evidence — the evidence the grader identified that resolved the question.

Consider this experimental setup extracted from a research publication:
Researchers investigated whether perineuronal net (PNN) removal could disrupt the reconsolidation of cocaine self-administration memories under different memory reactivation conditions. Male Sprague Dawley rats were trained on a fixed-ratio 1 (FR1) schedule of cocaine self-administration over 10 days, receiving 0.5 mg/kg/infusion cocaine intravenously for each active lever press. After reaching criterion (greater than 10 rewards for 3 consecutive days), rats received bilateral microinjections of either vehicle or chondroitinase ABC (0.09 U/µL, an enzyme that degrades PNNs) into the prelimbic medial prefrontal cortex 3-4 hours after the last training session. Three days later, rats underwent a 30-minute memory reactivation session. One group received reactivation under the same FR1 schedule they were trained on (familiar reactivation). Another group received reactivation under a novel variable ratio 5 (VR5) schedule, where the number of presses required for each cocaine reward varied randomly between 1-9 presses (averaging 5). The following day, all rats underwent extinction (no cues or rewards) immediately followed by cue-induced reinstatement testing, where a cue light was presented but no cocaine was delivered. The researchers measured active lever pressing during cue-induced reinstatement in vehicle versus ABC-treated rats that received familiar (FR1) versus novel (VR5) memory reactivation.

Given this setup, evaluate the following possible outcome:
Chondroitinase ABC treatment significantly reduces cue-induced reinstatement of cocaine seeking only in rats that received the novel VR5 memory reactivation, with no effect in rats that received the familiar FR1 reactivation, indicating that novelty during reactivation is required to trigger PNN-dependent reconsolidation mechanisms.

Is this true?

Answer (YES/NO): YES